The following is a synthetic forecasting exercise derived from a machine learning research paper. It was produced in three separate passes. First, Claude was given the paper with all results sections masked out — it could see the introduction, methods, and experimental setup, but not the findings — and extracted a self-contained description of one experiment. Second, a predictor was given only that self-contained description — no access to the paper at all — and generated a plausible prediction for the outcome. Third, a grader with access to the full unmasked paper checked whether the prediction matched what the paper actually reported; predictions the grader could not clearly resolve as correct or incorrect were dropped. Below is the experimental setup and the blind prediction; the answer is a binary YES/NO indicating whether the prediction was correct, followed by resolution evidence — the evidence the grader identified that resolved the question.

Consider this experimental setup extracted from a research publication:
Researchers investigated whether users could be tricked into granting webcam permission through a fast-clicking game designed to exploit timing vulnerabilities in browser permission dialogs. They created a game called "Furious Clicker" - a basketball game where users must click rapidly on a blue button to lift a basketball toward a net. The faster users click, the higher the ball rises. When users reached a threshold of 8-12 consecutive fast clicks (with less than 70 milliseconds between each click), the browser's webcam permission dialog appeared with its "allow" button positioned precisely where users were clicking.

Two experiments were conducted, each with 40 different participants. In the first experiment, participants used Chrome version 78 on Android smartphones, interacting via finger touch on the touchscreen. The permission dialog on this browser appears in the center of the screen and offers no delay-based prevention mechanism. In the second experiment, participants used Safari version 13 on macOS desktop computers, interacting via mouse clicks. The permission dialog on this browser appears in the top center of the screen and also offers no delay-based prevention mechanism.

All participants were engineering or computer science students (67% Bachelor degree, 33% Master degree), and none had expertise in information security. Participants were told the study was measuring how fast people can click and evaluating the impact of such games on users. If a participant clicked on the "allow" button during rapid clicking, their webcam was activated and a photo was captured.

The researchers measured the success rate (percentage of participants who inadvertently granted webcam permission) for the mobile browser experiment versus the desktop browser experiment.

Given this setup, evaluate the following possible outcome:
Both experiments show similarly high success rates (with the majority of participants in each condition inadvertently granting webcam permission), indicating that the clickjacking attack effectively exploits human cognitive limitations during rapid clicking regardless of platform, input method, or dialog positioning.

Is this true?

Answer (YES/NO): NO